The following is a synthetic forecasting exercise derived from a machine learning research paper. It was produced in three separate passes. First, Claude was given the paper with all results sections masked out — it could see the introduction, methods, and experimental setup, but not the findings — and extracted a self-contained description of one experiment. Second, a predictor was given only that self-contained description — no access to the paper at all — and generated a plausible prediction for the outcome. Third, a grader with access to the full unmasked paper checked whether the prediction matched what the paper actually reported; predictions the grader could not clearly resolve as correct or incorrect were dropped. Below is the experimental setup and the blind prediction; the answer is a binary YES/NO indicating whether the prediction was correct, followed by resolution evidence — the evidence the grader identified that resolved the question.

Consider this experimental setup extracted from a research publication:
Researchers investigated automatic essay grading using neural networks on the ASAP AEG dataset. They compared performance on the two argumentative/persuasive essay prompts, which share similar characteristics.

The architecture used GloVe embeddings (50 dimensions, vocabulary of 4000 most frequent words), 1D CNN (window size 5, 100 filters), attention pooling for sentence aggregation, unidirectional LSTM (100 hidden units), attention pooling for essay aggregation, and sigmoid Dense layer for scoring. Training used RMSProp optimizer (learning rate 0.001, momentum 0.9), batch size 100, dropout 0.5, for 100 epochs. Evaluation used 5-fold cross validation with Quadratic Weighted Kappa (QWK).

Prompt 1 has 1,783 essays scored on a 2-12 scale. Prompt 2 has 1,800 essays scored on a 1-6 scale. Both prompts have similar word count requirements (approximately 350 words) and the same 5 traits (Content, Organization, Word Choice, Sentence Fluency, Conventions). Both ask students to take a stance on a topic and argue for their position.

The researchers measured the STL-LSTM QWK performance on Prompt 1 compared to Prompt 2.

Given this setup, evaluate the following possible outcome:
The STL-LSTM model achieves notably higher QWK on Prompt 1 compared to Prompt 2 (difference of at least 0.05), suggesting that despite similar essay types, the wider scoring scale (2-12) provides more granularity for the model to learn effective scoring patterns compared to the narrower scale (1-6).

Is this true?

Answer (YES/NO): YES